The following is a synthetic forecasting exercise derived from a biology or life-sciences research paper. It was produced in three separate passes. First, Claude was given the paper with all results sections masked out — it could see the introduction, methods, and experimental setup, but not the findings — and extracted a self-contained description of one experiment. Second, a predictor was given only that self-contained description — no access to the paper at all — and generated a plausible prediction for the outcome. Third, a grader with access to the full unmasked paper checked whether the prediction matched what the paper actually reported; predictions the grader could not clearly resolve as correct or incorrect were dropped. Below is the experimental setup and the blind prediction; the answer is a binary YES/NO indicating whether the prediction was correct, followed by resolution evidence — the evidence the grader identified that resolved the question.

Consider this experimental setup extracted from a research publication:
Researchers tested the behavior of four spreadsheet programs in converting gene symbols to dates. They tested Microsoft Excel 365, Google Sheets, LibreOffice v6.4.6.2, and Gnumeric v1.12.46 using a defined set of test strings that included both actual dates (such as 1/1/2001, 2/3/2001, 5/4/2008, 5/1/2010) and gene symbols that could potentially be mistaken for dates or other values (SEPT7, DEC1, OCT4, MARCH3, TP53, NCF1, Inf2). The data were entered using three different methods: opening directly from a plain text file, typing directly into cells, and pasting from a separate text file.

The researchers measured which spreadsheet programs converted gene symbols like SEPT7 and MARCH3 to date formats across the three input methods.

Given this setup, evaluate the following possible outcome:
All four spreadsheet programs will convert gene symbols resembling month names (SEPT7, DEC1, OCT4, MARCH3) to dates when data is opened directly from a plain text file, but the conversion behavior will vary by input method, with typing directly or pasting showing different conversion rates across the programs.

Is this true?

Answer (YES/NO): NO